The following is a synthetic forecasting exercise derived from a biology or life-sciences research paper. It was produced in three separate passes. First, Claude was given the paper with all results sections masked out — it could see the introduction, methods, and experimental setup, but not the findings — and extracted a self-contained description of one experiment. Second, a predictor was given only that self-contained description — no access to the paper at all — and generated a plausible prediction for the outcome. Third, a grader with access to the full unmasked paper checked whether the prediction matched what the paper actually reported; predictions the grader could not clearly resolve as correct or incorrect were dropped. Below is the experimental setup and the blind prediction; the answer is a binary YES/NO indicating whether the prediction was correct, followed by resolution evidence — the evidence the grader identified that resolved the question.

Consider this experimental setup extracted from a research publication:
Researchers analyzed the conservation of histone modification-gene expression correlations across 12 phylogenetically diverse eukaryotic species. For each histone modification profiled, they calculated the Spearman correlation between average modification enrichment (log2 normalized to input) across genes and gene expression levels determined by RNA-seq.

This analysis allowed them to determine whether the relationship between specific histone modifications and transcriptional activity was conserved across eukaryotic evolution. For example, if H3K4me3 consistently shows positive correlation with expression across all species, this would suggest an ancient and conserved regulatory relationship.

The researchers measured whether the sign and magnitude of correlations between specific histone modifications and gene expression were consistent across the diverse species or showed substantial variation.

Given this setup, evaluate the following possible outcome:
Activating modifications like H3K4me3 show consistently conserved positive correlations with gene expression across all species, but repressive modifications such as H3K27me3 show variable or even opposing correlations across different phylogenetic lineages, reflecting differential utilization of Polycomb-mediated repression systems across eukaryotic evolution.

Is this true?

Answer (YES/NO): YES